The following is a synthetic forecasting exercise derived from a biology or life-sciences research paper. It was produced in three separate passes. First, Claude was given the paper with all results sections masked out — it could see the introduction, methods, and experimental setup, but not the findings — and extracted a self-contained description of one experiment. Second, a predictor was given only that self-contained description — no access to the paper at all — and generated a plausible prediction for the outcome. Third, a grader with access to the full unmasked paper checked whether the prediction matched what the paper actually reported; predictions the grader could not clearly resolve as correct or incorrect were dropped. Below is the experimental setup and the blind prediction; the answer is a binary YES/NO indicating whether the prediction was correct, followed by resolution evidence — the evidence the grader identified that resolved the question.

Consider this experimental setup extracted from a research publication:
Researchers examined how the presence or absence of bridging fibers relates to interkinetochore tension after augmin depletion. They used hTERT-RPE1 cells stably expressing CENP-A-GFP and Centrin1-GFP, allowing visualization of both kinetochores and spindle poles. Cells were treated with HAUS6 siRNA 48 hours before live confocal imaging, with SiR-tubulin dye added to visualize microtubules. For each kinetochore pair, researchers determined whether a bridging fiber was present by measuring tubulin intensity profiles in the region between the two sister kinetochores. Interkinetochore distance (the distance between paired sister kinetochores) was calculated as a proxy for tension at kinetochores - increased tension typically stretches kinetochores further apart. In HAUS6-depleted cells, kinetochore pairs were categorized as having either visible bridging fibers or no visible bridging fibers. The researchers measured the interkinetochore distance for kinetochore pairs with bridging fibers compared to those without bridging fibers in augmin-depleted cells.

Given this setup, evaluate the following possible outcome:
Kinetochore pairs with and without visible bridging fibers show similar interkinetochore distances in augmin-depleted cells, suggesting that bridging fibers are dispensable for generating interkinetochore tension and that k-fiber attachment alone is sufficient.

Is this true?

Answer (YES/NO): NO